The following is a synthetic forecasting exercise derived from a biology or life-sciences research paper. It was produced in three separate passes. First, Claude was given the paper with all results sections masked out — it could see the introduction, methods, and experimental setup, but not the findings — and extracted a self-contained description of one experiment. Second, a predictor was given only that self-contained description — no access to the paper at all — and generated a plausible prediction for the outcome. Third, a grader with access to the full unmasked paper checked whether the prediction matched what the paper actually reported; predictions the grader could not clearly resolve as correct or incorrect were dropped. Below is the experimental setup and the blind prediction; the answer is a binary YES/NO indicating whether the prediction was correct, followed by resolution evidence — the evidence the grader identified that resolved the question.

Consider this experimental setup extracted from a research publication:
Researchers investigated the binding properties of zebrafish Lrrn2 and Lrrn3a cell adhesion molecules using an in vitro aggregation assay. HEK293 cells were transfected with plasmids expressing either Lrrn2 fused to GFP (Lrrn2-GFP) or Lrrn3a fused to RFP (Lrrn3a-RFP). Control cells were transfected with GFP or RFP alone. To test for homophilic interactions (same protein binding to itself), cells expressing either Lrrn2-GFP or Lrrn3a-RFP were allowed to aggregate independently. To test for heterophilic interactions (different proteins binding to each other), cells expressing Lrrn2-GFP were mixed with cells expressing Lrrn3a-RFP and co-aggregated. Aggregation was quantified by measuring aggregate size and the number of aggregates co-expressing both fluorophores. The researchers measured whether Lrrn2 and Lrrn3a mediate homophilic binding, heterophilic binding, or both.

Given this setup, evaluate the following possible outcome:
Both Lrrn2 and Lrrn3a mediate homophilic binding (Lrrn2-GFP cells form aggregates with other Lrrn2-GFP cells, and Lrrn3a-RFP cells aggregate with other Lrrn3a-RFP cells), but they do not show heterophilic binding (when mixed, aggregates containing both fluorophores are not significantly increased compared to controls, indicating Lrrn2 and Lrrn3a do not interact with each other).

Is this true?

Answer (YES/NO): NO